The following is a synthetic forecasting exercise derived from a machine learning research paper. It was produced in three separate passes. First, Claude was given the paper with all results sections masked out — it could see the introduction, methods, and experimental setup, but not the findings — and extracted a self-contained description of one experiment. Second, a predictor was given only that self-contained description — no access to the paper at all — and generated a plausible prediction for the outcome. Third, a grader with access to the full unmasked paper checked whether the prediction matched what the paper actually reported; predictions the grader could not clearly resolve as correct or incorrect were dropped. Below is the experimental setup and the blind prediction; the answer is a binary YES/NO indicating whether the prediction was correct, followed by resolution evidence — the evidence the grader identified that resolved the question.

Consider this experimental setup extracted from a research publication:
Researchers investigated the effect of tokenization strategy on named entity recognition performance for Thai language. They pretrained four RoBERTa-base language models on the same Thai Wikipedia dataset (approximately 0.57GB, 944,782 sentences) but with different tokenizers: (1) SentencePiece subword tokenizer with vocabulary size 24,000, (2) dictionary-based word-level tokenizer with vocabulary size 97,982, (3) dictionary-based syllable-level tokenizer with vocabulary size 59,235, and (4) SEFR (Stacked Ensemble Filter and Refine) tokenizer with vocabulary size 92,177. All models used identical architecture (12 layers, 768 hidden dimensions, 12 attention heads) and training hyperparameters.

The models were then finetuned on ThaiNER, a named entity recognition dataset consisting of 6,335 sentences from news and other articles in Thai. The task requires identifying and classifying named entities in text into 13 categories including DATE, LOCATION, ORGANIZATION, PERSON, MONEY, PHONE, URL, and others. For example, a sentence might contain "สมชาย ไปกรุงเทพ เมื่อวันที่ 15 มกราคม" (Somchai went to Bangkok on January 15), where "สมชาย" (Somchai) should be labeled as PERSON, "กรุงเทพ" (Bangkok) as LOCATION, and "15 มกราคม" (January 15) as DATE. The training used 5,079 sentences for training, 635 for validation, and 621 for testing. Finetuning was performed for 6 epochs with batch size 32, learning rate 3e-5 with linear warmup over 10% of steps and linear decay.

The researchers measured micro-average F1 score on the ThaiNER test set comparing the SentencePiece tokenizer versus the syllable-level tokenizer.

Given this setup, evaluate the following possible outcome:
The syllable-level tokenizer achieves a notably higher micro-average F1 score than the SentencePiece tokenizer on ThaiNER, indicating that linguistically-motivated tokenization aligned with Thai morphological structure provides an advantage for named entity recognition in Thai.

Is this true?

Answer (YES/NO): YES